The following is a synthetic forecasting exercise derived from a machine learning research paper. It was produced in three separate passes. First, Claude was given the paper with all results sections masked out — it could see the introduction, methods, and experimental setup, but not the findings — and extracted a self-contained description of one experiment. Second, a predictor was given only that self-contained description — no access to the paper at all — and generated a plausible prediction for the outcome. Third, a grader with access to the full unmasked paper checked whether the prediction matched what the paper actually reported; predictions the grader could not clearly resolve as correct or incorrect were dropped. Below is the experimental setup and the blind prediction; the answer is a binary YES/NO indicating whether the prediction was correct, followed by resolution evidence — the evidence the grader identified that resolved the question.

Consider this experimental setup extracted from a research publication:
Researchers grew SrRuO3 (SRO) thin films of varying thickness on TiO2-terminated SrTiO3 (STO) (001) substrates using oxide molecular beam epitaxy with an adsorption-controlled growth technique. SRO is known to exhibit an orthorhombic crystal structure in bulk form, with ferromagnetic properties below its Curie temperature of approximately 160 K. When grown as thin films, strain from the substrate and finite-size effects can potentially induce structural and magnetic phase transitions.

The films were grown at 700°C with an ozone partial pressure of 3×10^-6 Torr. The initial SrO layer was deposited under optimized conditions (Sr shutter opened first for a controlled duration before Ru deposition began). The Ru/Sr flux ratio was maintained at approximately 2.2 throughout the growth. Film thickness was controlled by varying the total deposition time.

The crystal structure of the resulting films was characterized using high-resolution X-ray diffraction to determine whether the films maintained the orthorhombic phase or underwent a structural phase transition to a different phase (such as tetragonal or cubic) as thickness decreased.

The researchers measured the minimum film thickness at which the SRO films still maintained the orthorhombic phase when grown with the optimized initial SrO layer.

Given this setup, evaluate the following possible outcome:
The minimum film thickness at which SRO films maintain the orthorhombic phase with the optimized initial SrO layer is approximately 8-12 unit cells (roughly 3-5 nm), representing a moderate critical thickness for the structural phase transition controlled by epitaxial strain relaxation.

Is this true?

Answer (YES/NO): YES